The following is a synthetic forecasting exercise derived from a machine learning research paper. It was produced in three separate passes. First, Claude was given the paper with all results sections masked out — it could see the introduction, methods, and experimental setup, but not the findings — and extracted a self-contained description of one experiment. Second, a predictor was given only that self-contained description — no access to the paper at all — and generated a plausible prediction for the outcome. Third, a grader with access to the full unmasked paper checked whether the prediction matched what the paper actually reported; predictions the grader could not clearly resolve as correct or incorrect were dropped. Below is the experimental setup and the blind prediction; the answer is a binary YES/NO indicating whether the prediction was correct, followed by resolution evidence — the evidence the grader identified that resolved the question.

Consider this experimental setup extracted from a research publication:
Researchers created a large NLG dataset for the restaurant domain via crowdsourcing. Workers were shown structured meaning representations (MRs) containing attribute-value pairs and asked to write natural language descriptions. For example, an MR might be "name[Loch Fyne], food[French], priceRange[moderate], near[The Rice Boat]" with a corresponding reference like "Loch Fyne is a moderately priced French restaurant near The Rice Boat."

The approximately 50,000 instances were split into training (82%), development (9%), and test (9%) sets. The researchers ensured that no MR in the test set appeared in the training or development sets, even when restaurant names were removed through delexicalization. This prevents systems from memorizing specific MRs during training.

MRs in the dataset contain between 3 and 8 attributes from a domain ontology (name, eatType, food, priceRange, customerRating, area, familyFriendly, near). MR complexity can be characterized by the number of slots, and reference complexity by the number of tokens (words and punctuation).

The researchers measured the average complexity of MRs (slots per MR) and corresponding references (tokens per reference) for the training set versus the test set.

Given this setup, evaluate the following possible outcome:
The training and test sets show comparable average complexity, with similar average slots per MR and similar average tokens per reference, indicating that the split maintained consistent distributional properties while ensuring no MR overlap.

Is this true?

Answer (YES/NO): NO